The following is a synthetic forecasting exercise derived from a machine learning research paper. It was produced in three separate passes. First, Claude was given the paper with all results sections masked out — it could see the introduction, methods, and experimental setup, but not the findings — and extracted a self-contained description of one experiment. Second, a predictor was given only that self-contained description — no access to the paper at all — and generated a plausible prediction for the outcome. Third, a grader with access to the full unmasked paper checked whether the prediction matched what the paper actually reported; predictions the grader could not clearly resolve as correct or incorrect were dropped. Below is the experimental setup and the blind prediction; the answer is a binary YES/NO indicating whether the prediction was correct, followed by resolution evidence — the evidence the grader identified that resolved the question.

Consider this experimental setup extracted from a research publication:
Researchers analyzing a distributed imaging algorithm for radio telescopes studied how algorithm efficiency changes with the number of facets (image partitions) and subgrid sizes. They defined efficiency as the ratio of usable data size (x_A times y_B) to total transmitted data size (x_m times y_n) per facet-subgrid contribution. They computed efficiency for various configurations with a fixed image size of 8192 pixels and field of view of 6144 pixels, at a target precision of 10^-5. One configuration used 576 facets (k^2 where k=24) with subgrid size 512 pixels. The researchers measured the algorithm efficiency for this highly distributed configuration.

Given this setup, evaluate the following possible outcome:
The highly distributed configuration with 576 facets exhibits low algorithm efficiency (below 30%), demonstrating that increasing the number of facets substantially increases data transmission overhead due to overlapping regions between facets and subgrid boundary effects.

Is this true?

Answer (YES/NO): YES